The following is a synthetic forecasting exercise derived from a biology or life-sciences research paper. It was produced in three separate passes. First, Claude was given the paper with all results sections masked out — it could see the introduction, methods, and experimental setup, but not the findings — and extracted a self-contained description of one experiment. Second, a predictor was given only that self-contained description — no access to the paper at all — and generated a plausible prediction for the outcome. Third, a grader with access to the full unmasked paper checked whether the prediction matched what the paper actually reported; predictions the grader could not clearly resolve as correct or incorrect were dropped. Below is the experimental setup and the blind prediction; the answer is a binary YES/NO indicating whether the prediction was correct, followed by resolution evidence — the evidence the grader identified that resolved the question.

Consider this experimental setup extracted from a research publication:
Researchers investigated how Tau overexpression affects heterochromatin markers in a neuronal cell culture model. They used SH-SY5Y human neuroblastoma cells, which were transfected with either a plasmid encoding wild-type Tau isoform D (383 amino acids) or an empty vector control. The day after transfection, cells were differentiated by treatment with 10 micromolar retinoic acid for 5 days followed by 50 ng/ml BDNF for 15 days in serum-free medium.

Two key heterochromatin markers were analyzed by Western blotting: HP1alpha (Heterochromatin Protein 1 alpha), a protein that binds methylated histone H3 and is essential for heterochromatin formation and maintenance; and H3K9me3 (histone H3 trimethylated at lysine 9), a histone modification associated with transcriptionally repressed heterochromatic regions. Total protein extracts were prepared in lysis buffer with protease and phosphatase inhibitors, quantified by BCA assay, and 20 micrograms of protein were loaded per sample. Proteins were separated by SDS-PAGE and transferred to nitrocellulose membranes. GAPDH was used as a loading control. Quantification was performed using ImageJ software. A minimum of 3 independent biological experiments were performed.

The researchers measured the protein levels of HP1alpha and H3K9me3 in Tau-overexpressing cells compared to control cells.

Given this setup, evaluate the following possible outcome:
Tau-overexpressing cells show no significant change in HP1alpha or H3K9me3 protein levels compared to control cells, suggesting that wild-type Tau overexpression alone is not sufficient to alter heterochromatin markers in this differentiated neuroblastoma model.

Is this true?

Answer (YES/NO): NO